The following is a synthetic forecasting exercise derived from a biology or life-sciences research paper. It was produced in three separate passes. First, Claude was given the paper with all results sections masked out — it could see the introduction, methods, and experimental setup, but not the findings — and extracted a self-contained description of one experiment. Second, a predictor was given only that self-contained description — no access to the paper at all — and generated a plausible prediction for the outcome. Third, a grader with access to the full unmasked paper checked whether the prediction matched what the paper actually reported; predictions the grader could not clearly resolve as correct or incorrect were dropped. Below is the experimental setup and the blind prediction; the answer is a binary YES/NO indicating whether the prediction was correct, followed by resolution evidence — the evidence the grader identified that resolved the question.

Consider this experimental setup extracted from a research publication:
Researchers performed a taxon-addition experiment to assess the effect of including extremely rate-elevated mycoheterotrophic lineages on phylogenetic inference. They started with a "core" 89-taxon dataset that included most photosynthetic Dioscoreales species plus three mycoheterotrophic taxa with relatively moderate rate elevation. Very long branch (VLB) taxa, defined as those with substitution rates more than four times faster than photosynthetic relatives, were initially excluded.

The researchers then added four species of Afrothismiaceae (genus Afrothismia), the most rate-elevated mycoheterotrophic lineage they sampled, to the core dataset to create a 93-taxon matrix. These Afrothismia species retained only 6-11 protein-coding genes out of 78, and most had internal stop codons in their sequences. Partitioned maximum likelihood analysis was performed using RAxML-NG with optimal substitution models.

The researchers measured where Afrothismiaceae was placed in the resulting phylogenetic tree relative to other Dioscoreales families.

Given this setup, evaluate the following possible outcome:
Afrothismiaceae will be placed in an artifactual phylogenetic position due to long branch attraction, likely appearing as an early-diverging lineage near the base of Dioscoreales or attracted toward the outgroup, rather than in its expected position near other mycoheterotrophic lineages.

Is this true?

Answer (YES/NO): NO